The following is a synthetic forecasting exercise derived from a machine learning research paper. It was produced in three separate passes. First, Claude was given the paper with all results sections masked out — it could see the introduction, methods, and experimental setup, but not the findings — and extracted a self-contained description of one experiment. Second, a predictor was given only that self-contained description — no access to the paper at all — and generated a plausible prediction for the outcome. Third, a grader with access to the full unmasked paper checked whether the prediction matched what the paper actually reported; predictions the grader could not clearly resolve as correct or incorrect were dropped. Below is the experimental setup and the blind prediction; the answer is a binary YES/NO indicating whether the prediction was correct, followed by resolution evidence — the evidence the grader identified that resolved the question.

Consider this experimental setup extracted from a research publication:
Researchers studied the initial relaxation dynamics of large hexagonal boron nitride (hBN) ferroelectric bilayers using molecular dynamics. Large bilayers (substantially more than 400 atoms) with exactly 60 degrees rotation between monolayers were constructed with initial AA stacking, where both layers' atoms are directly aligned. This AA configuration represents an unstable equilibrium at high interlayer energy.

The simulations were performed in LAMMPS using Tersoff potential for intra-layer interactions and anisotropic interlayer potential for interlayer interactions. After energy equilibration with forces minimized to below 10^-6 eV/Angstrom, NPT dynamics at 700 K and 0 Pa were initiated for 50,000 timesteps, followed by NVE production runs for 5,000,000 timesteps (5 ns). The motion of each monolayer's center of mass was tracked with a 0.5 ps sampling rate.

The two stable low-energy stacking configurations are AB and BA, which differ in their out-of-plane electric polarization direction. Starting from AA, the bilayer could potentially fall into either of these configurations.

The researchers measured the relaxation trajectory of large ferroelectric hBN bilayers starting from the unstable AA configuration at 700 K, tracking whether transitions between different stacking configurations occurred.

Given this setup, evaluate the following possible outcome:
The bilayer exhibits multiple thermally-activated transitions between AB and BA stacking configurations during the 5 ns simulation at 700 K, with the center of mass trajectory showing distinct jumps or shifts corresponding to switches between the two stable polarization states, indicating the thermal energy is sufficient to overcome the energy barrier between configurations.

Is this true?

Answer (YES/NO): NO